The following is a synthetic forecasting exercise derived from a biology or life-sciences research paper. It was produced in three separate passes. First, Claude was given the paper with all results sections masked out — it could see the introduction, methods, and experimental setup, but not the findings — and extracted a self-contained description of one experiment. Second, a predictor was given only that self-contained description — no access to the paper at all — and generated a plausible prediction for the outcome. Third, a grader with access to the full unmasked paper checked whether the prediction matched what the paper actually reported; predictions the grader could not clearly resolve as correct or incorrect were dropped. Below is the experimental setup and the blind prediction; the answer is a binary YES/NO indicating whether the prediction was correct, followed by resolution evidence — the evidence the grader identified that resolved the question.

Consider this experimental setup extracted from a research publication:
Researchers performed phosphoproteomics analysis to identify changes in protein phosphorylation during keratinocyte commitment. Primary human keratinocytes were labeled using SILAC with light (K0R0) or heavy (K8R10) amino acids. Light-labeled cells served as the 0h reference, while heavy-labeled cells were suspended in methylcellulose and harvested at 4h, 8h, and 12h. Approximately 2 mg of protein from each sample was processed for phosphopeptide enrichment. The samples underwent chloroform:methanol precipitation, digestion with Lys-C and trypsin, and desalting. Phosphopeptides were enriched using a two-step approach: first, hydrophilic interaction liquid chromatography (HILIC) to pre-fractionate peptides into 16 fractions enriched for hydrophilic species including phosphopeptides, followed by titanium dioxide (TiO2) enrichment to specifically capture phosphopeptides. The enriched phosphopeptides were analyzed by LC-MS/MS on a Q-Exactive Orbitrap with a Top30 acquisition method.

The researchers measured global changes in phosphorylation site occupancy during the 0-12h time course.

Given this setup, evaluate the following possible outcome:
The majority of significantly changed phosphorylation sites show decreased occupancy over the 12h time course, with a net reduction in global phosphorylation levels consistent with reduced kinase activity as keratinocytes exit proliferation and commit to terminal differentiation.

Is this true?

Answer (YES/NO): YES